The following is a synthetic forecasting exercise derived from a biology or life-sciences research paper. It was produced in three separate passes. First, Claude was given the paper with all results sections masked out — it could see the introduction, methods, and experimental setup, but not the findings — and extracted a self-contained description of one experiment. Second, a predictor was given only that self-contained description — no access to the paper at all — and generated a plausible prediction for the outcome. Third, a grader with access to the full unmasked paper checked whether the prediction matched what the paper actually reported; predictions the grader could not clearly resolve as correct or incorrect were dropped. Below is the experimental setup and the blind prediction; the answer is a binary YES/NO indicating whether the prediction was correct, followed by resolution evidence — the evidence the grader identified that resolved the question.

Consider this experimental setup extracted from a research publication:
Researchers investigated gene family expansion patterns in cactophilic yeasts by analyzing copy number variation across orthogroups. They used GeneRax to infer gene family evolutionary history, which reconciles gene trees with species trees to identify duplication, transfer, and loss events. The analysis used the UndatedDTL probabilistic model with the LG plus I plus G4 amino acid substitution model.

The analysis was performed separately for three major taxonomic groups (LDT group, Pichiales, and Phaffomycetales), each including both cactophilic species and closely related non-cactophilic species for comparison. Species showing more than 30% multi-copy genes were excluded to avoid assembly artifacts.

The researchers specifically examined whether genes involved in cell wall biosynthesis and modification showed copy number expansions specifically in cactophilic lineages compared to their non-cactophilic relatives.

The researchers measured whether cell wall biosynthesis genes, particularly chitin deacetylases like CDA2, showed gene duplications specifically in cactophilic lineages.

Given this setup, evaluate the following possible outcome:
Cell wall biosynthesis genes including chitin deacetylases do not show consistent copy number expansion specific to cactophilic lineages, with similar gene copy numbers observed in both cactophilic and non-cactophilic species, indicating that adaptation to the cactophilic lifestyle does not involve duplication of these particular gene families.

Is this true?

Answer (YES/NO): NO